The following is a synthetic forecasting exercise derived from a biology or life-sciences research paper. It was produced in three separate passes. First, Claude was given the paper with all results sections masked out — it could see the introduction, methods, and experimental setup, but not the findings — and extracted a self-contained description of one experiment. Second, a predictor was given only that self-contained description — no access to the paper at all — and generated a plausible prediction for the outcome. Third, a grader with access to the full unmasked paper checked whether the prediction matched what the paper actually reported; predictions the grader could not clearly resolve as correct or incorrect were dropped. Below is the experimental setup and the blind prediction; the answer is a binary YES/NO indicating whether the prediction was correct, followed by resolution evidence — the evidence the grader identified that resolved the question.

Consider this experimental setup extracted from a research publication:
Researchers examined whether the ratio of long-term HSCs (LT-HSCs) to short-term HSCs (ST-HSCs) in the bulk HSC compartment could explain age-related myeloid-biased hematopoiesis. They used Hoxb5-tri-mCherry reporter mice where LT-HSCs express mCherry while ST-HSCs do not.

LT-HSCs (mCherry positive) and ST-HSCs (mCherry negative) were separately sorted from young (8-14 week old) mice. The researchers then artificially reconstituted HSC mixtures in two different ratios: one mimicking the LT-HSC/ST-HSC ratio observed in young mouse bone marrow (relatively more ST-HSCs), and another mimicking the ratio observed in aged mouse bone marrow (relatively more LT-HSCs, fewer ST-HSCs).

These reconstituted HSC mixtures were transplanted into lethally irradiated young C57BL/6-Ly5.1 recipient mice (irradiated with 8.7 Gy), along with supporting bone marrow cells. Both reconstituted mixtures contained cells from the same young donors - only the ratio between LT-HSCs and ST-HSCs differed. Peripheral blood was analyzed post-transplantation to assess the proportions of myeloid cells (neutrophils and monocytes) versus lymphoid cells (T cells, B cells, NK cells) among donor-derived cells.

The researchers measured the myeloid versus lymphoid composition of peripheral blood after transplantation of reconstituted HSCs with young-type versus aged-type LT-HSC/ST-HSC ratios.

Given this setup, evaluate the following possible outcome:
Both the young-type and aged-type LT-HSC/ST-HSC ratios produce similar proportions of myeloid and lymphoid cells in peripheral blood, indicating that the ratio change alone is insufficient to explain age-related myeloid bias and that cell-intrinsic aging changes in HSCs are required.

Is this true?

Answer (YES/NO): NO